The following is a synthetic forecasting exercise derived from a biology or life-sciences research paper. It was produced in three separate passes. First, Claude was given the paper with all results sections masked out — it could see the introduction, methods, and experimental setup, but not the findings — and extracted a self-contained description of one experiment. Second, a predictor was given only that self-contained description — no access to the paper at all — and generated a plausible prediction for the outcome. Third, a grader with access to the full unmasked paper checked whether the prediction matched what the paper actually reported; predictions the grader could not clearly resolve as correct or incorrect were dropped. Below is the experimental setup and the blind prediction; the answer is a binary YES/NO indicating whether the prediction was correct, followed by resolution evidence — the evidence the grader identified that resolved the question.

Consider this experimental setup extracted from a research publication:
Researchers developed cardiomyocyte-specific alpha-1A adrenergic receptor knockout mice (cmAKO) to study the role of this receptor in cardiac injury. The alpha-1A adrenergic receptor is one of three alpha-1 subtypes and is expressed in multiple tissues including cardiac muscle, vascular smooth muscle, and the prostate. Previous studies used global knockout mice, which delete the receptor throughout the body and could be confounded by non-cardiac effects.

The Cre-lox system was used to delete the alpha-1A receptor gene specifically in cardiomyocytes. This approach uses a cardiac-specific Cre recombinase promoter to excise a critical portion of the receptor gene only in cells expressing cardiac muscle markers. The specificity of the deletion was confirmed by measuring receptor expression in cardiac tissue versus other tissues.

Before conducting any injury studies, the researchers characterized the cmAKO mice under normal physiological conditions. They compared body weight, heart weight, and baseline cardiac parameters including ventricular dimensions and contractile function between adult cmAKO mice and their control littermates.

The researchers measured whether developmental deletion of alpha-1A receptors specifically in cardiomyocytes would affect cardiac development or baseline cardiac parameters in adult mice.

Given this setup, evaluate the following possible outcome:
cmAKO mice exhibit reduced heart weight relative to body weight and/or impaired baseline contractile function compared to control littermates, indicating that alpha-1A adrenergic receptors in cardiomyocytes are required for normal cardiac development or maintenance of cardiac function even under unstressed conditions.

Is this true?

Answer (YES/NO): NO